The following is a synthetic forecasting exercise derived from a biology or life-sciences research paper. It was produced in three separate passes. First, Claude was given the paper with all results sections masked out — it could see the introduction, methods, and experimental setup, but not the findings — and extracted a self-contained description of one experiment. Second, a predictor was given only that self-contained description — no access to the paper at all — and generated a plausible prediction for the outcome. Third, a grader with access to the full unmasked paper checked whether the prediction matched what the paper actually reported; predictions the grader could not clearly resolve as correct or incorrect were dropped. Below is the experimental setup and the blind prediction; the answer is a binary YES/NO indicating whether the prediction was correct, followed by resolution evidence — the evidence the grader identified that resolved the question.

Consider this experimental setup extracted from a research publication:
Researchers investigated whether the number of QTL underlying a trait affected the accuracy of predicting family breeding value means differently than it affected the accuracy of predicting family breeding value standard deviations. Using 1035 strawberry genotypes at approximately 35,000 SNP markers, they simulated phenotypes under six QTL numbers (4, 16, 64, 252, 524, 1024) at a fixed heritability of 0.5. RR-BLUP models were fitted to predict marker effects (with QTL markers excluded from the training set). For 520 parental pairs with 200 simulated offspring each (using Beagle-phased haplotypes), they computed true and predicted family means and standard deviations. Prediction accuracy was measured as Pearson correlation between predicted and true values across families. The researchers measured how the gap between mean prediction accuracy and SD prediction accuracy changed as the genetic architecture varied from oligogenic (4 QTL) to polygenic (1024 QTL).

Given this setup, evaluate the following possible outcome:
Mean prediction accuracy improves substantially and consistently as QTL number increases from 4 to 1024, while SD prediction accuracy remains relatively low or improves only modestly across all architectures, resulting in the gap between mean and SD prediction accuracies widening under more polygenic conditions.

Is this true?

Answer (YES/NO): NO